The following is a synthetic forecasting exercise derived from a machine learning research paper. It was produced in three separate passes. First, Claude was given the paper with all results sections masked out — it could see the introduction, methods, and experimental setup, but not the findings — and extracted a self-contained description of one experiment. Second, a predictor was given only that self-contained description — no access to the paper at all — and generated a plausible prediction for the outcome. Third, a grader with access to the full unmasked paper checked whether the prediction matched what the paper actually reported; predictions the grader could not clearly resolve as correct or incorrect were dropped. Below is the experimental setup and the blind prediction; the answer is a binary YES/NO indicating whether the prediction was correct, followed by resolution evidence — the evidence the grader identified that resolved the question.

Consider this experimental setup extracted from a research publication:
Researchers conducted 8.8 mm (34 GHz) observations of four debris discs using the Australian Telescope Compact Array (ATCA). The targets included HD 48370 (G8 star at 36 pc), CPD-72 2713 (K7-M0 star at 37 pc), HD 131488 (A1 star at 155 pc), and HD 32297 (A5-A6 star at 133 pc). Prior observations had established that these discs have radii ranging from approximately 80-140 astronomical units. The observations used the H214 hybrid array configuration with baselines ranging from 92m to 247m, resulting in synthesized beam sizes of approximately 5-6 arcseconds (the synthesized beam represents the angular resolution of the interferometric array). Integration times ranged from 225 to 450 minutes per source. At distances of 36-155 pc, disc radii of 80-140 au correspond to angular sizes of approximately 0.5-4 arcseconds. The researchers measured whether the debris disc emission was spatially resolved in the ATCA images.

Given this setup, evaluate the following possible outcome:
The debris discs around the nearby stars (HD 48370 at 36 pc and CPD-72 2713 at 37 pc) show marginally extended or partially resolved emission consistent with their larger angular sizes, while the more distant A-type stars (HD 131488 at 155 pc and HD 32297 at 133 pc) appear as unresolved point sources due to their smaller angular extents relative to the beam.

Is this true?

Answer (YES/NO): NO